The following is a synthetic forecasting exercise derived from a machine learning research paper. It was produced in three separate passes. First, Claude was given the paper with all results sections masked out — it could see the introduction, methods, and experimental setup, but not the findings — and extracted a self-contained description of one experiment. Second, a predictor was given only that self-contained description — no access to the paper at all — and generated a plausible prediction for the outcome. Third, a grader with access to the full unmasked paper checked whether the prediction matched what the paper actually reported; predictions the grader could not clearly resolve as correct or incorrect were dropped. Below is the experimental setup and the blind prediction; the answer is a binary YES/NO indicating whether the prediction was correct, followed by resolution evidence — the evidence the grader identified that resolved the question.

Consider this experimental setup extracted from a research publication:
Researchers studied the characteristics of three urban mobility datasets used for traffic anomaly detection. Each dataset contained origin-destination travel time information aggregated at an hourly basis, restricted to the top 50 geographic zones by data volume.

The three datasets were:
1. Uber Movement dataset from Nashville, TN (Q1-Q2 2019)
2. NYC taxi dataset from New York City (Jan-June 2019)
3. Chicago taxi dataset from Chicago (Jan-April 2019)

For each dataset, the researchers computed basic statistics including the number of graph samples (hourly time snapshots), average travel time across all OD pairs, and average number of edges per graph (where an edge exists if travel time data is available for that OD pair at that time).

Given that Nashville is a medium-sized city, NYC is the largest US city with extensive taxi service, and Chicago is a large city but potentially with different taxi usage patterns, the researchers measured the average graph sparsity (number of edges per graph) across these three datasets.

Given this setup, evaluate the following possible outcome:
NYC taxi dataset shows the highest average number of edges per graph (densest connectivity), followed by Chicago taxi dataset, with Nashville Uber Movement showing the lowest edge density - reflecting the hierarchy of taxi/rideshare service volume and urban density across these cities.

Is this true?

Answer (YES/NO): NO